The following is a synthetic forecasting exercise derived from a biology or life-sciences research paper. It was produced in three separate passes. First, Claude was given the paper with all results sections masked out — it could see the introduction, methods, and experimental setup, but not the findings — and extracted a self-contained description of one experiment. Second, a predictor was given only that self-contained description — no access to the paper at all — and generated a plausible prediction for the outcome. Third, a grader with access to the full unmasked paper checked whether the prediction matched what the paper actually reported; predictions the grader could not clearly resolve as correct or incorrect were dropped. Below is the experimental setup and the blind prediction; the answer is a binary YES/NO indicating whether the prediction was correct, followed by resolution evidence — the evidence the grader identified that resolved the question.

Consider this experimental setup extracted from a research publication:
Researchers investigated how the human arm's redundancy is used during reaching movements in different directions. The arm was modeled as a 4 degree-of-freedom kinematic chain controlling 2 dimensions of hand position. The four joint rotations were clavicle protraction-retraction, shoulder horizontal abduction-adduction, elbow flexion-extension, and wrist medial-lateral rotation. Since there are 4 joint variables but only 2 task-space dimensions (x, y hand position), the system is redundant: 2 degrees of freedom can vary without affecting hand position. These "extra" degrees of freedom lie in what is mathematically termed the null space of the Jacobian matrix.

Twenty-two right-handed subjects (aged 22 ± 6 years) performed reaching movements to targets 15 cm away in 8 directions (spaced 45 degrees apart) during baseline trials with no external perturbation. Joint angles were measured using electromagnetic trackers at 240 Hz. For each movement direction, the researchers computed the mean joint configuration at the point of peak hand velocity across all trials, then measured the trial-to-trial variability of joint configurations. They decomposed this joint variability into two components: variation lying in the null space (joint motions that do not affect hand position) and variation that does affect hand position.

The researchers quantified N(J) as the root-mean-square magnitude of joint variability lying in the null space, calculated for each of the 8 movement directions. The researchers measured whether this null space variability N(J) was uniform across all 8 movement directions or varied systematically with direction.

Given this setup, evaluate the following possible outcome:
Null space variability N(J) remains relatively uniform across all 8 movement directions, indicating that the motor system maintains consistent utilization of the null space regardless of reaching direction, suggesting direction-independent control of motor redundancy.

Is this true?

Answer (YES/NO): NO